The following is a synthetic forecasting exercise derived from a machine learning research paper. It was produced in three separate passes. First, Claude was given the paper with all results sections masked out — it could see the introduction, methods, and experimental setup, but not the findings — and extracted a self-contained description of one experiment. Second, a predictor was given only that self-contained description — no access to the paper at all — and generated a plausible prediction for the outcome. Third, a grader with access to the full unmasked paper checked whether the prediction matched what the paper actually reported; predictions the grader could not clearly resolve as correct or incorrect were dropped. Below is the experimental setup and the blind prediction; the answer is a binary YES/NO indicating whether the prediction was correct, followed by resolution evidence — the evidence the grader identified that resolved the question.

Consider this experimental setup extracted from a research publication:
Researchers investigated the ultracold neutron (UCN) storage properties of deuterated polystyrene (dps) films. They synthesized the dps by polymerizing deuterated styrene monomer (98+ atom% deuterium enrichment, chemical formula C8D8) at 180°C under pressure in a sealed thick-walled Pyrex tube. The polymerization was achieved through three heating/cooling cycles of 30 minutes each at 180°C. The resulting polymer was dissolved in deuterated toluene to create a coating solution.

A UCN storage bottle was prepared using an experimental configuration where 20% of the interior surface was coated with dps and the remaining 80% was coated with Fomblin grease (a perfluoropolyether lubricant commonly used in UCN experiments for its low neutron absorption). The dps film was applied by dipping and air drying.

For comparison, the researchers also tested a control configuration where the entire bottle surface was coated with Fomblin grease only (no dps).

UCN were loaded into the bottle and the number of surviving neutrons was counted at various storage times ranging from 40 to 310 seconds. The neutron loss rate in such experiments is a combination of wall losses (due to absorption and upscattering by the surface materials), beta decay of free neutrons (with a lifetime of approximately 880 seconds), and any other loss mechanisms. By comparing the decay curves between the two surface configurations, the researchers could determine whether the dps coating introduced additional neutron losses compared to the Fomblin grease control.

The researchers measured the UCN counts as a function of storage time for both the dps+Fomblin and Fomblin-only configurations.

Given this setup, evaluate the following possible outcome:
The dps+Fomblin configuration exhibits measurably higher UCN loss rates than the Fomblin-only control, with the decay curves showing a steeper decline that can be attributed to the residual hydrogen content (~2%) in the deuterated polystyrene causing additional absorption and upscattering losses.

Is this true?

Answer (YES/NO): NO